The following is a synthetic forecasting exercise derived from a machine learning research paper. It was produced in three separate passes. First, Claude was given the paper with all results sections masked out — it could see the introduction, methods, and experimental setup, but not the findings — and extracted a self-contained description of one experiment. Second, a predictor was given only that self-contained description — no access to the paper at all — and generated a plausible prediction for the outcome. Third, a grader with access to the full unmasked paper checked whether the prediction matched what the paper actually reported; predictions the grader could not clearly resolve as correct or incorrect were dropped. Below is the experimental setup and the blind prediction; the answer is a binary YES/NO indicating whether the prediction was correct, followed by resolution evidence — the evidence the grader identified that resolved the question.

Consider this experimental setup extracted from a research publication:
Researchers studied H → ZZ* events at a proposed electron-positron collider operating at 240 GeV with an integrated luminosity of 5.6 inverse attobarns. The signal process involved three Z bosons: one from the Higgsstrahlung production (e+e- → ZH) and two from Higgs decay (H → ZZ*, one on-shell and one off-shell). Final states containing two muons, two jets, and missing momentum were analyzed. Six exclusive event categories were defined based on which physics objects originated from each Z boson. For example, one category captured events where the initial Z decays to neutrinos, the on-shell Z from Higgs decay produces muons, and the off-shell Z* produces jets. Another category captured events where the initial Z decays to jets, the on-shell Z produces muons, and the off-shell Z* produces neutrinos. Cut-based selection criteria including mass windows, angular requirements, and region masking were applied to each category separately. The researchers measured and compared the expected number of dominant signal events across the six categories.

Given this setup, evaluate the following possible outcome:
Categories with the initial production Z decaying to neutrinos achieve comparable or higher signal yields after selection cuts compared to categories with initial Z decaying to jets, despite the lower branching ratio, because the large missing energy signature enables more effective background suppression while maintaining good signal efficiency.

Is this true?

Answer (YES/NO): YES